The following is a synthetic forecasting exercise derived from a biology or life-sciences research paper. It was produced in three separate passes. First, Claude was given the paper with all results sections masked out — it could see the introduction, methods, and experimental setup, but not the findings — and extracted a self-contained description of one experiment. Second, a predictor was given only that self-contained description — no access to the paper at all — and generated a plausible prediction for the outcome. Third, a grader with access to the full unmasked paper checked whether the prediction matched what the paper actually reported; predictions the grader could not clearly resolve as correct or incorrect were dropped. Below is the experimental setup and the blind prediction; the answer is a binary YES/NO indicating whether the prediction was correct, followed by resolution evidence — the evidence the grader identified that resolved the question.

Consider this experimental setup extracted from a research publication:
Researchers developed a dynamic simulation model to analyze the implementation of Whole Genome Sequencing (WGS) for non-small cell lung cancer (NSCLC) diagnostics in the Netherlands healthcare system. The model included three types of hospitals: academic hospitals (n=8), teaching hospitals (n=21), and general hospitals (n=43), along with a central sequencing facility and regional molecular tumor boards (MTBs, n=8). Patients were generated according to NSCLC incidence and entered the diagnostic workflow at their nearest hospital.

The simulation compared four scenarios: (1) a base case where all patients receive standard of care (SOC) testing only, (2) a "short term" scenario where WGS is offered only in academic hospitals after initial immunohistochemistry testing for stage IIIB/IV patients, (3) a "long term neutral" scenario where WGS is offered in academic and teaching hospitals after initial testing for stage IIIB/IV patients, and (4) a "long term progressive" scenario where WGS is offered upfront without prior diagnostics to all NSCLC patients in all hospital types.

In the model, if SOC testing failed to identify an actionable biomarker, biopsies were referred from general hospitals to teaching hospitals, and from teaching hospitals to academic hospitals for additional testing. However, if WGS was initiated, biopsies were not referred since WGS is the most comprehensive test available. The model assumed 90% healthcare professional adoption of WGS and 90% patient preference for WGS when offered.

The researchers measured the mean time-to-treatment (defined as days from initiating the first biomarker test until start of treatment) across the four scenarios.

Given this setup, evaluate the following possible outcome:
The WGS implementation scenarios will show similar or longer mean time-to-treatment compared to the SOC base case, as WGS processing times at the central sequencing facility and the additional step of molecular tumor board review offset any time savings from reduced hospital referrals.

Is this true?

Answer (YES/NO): NO